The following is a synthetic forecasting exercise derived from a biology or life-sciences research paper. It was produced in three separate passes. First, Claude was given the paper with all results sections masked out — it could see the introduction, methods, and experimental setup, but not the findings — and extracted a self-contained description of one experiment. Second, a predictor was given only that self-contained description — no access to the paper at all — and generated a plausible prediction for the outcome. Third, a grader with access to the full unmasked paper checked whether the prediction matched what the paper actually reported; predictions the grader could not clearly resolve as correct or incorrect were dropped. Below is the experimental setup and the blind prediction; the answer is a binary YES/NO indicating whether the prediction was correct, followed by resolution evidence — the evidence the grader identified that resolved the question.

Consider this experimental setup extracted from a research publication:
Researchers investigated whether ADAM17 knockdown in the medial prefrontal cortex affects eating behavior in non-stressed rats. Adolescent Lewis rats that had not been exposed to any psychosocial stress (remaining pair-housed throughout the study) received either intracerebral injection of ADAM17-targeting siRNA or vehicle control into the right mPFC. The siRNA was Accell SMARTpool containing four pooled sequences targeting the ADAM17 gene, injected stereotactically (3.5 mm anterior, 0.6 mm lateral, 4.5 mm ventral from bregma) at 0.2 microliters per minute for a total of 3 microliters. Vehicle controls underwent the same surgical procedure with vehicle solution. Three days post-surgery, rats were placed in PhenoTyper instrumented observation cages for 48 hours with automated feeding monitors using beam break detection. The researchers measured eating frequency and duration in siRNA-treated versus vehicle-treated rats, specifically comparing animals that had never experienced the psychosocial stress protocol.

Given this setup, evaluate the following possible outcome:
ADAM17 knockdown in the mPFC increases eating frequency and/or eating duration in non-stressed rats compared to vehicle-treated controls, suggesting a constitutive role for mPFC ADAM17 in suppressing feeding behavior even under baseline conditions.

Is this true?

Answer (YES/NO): YES